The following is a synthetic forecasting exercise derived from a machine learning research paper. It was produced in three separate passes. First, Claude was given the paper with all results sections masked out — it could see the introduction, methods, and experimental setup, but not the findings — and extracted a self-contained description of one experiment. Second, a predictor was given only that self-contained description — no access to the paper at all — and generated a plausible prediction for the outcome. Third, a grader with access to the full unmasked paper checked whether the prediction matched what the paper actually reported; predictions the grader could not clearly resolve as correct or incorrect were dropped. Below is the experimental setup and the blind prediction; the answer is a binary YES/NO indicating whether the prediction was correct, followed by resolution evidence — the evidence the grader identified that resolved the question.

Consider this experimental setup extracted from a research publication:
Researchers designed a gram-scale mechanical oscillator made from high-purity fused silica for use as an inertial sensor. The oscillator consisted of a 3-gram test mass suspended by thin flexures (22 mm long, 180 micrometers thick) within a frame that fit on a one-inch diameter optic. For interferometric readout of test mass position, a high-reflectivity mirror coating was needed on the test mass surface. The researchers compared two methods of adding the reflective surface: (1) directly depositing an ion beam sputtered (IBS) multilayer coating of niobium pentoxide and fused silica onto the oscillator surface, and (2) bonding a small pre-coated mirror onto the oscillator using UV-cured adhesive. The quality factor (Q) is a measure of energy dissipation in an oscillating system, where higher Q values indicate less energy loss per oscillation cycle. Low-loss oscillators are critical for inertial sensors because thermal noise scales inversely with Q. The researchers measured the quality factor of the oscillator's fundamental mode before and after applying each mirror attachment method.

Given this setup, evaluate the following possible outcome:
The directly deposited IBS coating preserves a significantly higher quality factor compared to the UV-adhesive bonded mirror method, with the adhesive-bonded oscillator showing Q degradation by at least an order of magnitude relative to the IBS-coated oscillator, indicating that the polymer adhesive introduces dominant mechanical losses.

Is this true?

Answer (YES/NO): NO